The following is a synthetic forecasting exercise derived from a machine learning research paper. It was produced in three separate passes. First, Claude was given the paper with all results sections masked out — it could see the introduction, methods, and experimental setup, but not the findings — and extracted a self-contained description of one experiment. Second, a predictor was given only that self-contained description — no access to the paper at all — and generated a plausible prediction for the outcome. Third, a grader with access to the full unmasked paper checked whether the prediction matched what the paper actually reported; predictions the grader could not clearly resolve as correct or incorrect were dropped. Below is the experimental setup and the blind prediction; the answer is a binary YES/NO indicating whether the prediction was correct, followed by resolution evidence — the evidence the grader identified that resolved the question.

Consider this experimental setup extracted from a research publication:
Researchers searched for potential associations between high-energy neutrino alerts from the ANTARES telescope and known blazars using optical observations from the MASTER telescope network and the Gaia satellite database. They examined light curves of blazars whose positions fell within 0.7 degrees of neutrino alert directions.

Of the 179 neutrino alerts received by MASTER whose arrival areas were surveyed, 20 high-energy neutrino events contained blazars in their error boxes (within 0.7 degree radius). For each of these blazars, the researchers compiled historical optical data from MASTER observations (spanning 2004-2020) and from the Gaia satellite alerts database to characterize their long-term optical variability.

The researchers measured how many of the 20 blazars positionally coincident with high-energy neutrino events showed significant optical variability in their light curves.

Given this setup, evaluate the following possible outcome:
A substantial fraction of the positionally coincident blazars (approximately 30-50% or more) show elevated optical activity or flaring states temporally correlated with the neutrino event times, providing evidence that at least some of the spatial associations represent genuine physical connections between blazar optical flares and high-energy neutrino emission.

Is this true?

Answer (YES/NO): NO